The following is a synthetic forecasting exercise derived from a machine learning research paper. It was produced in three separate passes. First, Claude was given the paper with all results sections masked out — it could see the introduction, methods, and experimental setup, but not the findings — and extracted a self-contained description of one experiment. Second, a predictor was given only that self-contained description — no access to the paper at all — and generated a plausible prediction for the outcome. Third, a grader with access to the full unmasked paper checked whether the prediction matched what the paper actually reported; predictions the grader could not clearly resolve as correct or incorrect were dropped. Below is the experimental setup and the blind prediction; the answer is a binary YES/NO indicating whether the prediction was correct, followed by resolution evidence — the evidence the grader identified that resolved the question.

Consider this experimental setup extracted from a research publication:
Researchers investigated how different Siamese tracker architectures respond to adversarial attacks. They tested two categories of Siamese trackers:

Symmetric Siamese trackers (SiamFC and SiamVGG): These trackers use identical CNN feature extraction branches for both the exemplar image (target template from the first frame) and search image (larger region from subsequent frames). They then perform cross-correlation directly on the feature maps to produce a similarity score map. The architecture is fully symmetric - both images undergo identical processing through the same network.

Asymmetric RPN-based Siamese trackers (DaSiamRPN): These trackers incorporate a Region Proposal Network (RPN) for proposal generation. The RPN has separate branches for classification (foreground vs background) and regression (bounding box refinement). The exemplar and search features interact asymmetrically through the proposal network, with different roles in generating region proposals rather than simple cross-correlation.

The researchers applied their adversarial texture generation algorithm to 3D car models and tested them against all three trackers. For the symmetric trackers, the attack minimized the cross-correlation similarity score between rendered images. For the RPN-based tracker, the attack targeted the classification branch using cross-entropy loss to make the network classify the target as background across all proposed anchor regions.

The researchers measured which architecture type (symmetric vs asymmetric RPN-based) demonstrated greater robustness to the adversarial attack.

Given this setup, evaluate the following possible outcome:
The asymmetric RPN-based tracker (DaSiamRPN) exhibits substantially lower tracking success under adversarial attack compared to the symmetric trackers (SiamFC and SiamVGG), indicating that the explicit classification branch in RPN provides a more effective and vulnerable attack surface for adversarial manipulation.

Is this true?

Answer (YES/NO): YES